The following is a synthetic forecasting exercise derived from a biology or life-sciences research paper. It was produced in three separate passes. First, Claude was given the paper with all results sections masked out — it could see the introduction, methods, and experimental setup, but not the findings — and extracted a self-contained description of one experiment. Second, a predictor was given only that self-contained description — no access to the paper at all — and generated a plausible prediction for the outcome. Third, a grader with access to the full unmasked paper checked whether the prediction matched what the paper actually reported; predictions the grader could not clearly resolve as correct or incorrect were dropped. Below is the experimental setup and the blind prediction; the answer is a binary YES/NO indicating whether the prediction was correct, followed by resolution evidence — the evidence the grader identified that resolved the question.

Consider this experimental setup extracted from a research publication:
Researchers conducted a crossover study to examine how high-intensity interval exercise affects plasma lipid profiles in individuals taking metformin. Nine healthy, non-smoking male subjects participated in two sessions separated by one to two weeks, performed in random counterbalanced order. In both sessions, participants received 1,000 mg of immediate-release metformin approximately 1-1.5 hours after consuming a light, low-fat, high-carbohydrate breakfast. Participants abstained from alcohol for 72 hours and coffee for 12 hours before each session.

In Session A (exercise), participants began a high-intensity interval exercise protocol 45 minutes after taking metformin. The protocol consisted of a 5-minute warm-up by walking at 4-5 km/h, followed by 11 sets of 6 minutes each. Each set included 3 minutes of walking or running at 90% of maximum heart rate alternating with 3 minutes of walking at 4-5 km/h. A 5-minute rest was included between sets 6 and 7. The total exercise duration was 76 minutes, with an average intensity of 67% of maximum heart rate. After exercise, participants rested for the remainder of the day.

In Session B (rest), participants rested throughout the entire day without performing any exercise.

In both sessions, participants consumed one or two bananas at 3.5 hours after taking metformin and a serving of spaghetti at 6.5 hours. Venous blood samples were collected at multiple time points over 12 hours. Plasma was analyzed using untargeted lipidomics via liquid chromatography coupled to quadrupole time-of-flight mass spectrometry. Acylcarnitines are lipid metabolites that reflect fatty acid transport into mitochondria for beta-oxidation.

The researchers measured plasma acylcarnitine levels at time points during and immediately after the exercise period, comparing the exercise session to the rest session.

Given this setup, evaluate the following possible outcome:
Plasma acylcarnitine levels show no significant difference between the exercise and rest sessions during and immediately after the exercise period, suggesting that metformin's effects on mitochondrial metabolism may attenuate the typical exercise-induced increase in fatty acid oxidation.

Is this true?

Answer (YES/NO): NO